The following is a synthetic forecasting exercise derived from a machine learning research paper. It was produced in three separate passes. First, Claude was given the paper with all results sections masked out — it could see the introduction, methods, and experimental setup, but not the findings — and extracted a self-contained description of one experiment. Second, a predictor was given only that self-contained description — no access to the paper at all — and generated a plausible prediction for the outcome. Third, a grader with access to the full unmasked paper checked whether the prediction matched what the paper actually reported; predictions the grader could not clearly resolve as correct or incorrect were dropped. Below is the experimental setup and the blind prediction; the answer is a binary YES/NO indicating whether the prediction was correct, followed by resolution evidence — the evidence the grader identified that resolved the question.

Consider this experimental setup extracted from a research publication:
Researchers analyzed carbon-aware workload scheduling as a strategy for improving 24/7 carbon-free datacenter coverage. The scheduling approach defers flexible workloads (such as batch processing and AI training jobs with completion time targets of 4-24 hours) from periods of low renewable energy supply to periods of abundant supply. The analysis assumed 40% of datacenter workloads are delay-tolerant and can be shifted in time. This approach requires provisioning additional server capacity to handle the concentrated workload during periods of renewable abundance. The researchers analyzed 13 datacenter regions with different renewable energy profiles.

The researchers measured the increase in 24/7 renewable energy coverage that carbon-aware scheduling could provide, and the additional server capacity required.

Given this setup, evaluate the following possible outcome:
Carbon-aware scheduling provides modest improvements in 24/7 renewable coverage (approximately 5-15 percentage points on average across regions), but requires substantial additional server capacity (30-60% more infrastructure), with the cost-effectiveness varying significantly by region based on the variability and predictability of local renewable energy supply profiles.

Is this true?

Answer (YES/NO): NO